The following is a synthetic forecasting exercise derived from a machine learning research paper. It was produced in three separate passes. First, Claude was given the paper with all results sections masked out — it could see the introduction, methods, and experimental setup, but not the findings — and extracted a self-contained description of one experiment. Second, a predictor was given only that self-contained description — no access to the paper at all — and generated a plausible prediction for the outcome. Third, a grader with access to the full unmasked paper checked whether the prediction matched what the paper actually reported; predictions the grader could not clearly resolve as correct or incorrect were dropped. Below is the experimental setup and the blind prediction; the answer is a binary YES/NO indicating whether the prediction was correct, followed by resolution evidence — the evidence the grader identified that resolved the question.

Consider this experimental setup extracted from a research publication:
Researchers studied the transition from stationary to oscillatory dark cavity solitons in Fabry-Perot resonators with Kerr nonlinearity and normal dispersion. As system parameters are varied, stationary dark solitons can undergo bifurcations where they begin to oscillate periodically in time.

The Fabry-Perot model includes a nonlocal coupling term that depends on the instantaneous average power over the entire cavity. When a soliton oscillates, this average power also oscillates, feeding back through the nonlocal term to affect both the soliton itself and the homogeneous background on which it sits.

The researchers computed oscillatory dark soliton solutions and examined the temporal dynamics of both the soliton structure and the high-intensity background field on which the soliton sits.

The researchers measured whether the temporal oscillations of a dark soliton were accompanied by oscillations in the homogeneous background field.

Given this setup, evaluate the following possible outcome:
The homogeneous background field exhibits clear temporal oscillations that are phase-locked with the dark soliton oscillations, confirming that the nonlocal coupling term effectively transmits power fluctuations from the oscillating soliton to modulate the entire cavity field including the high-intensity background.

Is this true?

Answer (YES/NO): NO